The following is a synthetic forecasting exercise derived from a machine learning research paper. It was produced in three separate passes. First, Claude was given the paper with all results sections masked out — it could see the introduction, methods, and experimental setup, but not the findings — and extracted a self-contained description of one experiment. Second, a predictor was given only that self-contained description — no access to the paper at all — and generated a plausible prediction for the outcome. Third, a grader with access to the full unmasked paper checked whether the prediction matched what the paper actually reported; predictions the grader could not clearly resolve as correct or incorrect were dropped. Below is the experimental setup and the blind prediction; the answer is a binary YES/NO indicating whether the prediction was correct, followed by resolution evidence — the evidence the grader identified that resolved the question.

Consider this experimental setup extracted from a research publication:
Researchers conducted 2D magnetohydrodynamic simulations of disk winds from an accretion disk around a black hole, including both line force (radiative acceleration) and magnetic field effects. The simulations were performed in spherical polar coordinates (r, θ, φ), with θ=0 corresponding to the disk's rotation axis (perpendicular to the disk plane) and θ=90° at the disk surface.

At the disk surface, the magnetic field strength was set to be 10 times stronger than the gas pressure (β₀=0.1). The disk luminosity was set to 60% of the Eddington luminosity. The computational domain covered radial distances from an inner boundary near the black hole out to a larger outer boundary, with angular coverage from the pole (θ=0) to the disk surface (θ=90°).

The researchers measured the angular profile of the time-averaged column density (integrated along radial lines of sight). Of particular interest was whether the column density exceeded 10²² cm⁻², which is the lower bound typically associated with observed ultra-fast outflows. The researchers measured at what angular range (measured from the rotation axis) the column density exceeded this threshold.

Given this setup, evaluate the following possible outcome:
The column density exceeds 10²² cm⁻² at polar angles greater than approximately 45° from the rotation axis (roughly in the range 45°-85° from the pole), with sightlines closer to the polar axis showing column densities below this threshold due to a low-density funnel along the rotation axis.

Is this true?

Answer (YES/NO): NO